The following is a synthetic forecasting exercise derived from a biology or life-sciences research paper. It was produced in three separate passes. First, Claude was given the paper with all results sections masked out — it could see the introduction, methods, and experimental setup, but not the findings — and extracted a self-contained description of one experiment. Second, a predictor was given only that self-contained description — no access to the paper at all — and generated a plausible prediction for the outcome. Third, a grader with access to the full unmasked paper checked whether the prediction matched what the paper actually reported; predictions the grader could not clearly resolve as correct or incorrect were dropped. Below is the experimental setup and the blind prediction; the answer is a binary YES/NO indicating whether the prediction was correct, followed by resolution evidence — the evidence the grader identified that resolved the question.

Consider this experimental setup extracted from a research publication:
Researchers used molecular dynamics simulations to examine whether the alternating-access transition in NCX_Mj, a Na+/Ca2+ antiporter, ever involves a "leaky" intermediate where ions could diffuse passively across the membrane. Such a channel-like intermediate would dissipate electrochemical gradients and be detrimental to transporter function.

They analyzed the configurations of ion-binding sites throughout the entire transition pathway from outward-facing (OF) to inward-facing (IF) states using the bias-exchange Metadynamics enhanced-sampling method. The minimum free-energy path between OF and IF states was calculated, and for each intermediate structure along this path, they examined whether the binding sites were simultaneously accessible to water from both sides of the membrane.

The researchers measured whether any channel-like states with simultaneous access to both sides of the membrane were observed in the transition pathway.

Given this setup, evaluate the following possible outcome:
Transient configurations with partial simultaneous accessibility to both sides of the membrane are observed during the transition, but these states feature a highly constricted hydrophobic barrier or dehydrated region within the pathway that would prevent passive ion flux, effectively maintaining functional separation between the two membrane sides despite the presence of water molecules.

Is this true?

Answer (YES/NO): NO